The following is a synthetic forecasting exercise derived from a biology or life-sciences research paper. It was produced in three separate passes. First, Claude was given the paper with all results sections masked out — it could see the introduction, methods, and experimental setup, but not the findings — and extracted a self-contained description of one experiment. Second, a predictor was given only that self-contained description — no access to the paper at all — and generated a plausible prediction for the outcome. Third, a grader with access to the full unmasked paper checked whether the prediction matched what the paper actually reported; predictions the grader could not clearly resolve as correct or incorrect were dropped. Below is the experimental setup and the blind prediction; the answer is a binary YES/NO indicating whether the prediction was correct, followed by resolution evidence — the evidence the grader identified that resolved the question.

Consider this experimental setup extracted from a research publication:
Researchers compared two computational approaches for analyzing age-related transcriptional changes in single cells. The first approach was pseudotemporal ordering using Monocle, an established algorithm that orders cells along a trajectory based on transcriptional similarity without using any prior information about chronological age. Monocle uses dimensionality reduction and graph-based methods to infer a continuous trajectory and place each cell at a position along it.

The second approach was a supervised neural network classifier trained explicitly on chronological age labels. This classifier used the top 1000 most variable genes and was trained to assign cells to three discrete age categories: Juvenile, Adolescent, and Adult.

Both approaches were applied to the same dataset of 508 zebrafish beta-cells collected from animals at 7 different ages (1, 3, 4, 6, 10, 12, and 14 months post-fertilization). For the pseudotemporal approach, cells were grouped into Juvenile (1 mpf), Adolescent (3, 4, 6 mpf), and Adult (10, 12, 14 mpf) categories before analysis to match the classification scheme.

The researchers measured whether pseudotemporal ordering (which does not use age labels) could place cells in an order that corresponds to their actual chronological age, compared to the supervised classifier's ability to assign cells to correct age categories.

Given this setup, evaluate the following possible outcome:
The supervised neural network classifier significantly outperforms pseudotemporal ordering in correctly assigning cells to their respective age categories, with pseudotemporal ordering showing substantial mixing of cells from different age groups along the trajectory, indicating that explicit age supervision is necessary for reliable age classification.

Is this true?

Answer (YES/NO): YES